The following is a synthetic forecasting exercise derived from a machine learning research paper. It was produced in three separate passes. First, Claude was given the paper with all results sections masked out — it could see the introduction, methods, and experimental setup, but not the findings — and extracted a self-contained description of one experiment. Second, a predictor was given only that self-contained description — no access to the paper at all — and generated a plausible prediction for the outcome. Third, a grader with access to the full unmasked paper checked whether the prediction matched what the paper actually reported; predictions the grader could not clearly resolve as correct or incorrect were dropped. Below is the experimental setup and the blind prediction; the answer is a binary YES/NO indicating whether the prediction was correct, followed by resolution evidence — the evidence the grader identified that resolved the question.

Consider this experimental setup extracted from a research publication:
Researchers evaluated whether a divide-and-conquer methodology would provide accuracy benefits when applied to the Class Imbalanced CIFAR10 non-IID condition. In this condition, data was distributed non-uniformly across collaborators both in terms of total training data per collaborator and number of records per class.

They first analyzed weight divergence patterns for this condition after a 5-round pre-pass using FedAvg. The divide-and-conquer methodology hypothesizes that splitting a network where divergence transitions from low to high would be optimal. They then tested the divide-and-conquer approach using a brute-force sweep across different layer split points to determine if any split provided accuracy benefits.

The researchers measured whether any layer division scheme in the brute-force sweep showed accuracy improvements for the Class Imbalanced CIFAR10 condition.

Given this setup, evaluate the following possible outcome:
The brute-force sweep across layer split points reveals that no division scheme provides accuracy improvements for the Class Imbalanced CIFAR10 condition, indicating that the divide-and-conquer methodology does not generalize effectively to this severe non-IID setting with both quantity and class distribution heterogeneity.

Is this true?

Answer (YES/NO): YES